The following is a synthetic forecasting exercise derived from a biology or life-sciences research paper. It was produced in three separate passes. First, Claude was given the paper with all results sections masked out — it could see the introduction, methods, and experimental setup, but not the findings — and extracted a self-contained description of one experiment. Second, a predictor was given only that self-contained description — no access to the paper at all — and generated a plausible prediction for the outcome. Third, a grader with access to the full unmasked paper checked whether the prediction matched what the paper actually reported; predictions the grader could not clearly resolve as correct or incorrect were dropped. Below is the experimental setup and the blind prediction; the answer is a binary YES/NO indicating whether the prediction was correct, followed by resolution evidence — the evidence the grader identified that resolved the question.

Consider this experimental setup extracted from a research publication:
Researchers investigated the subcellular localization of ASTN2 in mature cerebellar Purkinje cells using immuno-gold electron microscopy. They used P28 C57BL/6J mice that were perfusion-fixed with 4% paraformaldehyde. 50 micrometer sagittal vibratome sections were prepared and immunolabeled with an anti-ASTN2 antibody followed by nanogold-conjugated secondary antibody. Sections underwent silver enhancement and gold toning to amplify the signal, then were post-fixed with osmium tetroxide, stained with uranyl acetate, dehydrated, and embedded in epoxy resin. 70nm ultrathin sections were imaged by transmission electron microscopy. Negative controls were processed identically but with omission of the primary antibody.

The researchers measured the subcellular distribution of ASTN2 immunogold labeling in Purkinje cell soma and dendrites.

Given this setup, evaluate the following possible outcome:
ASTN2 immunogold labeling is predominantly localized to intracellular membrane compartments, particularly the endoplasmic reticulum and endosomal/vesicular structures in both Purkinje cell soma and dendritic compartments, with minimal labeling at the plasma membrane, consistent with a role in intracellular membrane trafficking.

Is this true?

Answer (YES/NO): NO